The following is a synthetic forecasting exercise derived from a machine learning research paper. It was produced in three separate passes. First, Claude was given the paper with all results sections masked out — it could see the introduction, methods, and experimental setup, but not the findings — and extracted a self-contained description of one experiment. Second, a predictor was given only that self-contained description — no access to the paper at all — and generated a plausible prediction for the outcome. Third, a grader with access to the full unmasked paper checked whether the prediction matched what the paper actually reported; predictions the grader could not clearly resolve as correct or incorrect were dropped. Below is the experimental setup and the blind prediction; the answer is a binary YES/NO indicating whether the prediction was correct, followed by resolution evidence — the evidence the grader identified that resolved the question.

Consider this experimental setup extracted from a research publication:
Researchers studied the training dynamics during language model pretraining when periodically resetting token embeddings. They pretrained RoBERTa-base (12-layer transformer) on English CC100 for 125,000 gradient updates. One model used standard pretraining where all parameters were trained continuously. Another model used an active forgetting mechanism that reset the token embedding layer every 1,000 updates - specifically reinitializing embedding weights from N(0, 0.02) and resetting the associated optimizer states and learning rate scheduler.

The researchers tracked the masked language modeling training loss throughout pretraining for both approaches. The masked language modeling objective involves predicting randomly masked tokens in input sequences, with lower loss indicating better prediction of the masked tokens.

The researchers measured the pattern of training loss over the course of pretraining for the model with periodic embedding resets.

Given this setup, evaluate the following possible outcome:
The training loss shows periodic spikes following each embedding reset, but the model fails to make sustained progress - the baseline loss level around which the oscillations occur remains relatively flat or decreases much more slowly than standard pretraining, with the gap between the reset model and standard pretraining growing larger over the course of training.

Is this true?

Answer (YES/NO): NO